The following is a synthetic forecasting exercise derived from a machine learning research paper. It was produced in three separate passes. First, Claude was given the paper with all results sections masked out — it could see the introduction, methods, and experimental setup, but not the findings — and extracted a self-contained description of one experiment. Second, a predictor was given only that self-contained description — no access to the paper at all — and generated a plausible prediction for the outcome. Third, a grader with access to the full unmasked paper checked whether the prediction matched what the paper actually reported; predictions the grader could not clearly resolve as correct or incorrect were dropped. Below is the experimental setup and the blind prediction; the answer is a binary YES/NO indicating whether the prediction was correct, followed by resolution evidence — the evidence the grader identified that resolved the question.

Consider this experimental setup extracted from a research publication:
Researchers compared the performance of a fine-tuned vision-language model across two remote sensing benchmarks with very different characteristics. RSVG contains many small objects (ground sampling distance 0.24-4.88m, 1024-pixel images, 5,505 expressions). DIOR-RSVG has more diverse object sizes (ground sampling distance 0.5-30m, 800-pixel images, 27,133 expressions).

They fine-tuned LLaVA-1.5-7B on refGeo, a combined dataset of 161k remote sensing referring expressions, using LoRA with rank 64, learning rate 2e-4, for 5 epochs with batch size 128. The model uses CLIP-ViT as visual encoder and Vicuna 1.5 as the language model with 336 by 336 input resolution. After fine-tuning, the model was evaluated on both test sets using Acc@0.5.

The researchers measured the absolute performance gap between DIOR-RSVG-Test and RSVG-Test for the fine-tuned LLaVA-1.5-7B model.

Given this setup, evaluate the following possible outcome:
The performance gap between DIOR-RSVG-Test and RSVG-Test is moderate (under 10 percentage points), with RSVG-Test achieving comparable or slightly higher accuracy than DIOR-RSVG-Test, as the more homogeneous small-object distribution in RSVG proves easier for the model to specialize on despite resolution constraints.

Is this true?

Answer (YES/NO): NO